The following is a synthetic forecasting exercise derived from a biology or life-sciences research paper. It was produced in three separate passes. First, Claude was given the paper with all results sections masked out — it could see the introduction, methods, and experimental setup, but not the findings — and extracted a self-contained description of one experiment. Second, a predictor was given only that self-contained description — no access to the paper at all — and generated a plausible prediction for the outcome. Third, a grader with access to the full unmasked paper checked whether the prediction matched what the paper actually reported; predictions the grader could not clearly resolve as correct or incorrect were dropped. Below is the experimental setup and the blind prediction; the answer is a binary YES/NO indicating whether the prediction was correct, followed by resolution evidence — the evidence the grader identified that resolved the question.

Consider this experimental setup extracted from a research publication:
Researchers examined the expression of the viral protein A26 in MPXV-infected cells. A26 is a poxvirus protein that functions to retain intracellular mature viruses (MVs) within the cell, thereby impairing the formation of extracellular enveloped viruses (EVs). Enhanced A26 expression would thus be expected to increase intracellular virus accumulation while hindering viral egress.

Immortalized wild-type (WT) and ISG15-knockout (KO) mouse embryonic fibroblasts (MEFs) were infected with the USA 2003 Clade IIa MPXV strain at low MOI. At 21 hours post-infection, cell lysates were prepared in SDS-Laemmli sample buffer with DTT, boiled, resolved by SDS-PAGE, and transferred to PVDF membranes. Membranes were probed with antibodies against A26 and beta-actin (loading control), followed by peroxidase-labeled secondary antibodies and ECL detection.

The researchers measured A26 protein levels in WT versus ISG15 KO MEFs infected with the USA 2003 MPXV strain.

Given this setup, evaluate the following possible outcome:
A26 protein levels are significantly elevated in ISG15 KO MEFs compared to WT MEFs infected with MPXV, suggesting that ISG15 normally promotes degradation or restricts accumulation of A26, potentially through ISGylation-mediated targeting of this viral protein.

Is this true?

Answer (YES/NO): YES